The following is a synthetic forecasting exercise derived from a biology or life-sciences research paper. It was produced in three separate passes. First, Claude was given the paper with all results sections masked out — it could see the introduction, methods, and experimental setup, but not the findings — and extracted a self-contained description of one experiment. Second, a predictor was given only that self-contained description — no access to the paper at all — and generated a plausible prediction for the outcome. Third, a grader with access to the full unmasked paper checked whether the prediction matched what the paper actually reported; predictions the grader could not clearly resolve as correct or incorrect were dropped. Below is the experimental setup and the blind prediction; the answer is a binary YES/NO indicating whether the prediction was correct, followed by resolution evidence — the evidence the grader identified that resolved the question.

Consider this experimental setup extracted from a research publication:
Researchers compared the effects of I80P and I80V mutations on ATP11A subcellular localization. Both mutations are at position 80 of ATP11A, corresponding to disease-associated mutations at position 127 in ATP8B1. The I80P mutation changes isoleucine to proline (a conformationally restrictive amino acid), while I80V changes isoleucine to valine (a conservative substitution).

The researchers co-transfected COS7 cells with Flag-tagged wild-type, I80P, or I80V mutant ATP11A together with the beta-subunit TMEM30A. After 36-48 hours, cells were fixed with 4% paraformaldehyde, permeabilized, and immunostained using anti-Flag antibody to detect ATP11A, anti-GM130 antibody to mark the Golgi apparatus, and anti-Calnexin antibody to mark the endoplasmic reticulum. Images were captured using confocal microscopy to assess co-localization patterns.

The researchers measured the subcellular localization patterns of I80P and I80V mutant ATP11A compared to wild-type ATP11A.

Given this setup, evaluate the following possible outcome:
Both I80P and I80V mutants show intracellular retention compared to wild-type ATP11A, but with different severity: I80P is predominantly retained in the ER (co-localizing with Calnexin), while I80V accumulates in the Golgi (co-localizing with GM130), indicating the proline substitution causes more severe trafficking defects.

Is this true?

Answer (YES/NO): NO